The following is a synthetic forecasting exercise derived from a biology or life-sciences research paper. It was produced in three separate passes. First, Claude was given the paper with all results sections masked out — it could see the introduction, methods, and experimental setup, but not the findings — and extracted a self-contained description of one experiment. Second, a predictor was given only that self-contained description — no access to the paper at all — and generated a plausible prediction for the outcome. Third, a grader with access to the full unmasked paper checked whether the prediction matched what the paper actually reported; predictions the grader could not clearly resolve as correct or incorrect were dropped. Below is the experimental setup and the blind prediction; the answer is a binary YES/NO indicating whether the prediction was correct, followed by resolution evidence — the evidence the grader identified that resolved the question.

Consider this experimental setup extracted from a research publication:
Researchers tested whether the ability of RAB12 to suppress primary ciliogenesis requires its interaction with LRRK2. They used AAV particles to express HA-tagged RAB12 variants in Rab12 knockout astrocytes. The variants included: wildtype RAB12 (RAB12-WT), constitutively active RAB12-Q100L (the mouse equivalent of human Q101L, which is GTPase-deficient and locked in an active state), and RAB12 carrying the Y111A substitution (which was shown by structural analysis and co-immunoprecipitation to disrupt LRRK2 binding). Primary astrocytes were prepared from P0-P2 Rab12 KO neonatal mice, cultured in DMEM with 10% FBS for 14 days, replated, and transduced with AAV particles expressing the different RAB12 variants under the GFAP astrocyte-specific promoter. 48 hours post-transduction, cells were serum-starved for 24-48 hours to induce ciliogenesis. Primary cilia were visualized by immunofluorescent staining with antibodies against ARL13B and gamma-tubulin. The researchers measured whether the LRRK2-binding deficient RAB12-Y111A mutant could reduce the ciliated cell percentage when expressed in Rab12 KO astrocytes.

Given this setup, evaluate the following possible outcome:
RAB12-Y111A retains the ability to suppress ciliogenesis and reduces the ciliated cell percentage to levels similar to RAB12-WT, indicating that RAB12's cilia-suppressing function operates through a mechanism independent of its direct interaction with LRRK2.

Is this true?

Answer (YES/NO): NO